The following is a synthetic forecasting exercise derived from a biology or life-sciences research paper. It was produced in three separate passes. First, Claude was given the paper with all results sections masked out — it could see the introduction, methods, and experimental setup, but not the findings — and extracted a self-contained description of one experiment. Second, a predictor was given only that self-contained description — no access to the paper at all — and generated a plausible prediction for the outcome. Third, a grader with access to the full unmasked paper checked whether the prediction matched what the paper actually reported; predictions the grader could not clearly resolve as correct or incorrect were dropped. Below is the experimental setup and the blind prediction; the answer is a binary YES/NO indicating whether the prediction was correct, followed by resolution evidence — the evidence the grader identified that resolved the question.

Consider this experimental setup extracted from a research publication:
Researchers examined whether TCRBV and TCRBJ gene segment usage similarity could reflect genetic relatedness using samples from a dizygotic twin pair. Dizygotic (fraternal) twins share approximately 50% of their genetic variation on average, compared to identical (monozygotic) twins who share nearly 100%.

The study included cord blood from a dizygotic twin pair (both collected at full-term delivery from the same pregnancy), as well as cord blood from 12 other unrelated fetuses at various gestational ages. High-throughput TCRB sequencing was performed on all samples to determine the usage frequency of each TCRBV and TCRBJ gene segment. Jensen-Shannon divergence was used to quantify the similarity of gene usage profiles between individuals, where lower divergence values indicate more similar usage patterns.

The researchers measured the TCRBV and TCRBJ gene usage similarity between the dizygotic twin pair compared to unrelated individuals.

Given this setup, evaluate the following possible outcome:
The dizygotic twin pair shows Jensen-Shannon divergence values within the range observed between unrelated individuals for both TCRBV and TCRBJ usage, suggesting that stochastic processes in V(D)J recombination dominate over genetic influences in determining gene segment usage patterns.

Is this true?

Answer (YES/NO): NO